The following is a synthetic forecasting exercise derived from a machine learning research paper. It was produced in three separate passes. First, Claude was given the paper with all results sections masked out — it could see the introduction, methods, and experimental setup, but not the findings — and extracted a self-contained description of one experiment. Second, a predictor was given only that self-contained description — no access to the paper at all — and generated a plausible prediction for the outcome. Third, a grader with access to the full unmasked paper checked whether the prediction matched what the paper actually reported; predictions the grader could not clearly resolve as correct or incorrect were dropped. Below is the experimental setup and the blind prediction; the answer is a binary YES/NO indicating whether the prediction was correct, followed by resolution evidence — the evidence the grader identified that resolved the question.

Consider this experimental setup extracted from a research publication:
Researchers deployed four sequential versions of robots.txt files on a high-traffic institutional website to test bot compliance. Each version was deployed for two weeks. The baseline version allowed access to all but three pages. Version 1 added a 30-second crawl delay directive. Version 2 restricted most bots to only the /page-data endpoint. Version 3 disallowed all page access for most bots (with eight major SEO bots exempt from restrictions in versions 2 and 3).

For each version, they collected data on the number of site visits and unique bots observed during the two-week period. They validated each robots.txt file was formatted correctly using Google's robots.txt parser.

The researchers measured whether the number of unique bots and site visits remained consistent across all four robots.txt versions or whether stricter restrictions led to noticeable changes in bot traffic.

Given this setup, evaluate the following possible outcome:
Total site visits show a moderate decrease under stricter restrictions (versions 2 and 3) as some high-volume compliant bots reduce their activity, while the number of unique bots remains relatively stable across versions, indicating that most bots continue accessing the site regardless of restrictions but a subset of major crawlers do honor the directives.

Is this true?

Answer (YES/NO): NO